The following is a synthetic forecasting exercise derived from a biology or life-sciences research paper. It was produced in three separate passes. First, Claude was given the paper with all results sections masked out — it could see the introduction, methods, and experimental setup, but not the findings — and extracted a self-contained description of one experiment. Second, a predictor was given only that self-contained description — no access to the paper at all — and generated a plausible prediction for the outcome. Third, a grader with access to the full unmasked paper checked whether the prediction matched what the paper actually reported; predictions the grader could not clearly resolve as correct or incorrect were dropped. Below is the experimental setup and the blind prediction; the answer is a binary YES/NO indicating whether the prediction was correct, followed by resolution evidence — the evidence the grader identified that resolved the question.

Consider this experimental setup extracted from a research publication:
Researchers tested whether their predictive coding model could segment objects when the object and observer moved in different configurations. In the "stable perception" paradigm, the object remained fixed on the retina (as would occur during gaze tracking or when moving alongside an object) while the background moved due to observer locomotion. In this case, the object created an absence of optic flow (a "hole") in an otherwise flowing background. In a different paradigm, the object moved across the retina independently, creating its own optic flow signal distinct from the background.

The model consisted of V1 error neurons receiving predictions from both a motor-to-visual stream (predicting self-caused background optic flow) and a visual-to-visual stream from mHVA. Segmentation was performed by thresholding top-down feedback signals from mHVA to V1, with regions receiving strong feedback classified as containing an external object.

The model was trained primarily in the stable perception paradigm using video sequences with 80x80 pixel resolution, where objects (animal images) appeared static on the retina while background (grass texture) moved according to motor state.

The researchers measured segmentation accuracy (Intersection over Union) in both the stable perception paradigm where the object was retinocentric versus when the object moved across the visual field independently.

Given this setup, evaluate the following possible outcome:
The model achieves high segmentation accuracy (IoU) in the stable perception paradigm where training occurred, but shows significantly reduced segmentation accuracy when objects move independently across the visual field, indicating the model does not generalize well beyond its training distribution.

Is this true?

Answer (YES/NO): NO